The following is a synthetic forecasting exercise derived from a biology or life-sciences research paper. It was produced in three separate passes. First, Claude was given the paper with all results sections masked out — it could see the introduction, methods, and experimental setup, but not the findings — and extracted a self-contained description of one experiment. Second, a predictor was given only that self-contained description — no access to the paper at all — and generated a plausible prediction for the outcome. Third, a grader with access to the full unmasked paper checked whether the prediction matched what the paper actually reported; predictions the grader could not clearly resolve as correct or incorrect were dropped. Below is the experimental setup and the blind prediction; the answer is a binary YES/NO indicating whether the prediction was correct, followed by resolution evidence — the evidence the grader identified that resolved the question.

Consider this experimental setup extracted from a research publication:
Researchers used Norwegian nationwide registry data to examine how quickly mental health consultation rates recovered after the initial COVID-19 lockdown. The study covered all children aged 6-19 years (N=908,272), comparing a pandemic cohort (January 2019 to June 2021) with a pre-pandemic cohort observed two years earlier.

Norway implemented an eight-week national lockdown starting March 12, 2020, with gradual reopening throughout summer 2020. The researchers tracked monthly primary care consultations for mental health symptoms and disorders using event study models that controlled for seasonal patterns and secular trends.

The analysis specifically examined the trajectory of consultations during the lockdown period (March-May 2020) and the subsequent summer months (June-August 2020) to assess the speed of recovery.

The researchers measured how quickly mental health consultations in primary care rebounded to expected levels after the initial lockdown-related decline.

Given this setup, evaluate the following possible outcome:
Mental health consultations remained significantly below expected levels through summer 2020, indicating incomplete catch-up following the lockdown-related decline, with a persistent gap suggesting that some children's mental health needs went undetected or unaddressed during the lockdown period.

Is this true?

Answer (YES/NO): NO